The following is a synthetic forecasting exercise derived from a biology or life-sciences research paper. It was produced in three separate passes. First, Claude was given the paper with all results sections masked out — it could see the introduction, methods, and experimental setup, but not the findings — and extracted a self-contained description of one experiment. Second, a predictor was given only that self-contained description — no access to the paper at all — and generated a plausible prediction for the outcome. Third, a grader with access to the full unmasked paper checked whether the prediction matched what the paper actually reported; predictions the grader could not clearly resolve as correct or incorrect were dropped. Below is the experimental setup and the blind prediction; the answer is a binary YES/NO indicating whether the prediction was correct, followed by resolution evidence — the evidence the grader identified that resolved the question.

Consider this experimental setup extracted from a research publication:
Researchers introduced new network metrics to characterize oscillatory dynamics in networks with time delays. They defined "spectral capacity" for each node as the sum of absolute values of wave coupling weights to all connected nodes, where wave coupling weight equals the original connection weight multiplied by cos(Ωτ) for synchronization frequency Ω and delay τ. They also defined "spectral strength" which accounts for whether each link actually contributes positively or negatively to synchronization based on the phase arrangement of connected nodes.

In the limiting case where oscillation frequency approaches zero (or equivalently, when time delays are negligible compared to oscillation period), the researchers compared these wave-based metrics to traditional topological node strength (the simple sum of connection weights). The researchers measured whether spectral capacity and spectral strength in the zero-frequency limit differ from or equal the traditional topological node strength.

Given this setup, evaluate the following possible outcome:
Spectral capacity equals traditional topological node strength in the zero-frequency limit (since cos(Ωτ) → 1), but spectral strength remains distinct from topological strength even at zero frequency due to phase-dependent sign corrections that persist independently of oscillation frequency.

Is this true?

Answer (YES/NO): NO